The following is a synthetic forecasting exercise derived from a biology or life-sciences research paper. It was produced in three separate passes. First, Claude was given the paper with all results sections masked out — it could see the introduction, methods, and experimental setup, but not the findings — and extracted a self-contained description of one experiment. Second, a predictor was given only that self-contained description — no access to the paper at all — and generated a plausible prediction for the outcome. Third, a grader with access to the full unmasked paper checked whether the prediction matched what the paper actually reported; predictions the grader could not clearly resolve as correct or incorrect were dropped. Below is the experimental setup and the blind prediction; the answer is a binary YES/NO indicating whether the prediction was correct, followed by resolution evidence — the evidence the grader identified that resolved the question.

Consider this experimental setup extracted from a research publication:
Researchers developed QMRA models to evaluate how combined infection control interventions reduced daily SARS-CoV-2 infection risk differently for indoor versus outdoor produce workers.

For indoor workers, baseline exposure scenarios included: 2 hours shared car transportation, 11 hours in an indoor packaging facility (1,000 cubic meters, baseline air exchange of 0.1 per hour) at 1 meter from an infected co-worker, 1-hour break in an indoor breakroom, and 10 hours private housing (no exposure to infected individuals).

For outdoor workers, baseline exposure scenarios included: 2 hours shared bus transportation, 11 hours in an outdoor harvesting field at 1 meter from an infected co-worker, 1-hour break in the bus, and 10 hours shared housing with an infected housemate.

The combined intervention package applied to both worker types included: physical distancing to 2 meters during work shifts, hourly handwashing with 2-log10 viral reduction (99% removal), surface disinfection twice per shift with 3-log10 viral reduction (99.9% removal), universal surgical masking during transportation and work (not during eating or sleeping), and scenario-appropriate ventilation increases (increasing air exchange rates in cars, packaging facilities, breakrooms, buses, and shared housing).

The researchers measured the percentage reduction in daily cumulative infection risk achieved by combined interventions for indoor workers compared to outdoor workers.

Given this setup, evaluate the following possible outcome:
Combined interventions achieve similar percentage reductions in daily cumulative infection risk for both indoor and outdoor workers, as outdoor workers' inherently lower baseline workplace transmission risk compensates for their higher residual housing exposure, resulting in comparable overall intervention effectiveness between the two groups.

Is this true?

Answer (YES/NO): NO